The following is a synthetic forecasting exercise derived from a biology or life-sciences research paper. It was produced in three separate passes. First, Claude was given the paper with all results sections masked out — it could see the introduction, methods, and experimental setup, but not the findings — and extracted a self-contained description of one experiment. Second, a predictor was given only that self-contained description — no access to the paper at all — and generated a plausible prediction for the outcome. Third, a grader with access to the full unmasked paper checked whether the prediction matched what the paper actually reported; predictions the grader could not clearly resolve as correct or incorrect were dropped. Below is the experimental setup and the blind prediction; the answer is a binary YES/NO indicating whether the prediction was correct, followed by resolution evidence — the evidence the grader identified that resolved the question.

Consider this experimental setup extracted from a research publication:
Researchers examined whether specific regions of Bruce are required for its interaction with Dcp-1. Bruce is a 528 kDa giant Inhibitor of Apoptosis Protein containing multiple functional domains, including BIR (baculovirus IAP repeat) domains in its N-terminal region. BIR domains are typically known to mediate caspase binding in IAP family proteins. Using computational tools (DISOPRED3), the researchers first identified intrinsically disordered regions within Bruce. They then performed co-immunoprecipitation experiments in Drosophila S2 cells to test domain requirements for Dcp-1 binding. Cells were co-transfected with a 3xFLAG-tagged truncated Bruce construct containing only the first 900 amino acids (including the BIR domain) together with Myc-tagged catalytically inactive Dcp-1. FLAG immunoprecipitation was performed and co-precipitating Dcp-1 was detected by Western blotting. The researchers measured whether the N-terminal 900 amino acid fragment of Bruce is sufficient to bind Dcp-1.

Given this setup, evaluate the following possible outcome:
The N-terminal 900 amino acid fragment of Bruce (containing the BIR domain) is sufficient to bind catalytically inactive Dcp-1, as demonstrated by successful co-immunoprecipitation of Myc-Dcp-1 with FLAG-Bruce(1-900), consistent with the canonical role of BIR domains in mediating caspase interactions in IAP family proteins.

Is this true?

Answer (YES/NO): NO